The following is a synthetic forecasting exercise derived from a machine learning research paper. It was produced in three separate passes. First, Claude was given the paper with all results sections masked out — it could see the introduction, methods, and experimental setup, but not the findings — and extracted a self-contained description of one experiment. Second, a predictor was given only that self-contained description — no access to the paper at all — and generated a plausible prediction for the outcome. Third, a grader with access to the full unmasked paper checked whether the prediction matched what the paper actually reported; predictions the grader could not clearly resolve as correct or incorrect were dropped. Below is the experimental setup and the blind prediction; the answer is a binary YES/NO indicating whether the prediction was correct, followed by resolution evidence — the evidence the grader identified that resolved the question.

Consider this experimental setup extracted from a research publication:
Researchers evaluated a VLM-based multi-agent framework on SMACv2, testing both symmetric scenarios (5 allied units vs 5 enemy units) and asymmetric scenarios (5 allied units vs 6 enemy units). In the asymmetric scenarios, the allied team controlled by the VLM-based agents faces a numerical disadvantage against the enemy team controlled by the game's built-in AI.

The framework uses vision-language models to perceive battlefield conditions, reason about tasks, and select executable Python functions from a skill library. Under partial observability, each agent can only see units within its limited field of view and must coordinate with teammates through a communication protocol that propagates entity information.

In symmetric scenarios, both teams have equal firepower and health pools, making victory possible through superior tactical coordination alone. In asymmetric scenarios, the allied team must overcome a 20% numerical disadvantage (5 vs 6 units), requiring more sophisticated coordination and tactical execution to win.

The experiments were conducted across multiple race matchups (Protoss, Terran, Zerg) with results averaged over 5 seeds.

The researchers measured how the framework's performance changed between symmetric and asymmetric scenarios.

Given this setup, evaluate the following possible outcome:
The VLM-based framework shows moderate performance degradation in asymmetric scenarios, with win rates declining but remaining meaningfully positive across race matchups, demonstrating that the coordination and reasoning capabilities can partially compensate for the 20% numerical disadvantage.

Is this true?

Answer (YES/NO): NO